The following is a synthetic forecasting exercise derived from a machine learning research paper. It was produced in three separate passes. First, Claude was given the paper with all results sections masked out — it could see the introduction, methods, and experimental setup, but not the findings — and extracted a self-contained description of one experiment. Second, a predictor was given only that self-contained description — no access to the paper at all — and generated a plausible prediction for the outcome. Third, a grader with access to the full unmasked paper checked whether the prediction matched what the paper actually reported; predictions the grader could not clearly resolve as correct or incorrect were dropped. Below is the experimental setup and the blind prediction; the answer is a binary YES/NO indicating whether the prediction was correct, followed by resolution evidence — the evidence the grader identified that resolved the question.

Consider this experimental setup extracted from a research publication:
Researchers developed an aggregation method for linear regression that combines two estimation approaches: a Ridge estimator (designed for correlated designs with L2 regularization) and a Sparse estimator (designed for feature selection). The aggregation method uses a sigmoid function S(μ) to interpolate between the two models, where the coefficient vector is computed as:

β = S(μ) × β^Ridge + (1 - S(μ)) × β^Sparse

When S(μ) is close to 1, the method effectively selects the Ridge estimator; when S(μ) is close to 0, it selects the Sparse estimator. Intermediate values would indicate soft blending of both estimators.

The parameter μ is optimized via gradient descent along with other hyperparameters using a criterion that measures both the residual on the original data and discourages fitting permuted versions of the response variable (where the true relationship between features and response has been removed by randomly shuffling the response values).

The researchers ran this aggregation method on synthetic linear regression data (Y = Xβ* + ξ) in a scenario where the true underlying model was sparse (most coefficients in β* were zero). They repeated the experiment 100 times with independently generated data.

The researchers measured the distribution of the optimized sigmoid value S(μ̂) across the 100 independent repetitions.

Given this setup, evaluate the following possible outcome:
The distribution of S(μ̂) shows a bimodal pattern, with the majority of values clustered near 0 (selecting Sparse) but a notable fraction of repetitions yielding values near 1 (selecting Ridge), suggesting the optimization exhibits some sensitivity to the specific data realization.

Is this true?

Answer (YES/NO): NO